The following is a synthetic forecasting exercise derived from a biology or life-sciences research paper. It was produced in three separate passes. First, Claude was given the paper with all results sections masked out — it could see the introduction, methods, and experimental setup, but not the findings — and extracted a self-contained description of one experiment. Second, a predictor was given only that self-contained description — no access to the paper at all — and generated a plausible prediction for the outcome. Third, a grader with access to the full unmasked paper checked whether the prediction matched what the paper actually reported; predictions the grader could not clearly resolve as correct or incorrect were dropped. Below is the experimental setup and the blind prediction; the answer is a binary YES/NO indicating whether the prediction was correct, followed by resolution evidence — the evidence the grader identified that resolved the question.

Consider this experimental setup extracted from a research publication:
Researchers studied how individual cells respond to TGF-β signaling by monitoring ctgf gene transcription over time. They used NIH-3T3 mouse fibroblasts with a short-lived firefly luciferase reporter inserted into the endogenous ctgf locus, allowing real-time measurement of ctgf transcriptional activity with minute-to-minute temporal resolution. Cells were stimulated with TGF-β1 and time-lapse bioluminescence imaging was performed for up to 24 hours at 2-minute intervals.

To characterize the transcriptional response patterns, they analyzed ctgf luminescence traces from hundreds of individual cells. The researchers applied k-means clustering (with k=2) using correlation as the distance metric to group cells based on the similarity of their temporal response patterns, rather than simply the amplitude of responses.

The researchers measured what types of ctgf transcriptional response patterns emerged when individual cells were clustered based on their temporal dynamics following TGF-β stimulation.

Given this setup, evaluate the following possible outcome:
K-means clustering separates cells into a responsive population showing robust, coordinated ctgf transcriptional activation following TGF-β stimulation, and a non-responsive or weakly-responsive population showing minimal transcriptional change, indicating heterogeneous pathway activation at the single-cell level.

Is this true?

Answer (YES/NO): NO